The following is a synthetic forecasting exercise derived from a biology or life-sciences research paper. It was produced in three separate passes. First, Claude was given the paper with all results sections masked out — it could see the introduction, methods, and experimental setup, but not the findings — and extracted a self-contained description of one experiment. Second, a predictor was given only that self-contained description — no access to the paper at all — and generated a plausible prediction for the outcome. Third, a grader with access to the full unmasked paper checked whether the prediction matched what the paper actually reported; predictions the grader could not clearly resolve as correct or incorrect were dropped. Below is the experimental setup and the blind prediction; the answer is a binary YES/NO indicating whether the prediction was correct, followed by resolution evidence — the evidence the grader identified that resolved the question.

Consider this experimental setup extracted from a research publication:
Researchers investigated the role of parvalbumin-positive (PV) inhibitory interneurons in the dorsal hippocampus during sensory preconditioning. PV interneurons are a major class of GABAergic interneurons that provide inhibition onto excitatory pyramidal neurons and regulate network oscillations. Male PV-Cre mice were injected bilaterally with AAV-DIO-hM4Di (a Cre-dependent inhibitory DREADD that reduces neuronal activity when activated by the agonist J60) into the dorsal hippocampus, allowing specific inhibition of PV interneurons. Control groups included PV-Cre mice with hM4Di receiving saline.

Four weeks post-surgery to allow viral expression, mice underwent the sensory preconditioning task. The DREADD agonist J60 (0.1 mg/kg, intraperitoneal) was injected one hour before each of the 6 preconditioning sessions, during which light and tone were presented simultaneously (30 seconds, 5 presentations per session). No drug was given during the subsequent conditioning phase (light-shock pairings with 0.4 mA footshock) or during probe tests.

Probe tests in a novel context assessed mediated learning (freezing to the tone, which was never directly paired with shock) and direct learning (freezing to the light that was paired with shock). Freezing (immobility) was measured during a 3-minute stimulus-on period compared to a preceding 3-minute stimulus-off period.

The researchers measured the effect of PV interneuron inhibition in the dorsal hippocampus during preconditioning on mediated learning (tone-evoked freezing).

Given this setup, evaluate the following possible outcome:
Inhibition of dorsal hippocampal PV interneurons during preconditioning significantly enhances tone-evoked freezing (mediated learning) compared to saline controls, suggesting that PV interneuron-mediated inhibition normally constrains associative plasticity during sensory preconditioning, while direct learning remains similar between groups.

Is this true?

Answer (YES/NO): NO